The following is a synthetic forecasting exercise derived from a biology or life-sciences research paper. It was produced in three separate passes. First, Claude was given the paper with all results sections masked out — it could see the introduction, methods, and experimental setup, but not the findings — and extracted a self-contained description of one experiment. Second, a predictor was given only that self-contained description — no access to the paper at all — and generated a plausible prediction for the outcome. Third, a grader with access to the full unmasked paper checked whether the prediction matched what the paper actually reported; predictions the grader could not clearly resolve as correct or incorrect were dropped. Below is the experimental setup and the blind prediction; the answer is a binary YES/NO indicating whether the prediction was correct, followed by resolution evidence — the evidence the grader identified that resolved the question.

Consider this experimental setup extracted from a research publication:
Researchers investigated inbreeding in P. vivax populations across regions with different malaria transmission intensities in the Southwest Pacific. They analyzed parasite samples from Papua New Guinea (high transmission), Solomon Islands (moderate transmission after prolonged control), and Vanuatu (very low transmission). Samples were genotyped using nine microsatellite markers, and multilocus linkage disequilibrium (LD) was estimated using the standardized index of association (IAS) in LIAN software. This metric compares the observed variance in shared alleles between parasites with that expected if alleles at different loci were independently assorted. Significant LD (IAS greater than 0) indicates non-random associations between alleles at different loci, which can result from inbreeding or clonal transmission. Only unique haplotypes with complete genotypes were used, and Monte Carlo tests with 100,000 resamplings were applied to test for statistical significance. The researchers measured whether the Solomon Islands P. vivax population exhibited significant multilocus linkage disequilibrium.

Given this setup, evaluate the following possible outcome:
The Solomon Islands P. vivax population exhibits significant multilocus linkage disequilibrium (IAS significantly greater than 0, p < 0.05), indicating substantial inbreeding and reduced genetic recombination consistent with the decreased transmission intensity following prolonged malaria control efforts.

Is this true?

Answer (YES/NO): YES